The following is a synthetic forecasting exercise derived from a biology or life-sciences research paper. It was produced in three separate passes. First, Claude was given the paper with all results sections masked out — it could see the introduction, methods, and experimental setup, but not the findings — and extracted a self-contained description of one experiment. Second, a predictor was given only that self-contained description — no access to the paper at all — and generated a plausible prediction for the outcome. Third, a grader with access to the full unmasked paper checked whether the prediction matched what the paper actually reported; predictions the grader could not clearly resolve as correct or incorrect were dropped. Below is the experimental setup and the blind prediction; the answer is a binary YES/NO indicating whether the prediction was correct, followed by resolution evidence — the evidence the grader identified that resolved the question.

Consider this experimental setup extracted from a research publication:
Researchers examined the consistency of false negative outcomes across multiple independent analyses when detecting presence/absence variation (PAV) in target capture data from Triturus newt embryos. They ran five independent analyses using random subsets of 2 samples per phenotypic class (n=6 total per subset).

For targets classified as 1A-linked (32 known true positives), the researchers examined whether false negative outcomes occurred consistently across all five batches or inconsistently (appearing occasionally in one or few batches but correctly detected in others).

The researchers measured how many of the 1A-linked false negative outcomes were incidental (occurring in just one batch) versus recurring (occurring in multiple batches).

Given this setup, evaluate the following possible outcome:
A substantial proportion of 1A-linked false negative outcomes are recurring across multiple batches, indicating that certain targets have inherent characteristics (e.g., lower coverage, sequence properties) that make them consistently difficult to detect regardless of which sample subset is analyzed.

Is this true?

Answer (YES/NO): NO